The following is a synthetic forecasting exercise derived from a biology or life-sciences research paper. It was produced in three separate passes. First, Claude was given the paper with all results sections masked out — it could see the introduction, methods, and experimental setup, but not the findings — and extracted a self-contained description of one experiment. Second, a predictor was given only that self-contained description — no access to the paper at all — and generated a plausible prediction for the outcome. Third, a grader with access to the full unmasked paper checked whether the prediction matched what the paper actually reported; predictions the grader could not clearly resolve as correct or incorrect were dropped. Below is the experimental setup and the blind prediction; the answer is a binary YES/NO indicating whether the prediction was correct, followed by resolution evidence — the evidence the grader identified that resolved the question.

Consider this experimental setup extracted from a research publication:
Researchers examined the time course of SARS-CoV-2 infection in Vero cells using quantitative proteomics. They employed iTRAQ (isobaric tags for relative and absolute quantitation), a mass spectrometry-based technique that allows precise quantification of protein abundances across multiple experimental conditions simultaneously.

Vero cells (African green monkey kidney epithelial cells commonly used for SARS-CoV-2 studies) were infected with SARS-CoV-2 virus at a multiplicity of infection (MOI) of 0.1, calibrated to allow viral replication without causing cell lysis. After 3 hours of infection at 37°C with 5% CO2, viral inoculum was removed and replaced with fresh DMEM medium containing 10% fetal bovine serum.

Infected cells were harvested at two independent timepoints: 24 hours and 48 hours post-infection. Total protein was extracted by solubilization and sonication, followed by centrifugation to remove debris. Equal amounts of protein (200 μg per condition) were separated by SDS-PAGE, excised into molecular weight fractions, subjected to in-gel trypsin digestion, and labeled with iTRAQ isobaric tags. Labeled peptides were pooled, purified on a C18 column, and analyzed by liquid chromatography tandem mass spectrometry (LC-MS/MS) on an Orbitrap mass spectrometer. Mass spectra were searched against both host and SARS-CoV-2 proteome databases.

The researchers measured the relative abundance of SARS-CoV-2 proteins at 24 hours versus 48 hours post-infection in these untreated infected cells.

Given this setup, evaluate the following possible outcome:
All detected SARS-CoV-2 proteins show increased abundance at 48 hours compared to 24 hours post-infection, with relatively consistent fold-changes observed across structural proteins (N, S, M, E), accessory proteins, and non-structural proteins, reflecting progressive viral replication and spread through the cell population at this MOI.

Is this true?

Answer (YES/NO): NO